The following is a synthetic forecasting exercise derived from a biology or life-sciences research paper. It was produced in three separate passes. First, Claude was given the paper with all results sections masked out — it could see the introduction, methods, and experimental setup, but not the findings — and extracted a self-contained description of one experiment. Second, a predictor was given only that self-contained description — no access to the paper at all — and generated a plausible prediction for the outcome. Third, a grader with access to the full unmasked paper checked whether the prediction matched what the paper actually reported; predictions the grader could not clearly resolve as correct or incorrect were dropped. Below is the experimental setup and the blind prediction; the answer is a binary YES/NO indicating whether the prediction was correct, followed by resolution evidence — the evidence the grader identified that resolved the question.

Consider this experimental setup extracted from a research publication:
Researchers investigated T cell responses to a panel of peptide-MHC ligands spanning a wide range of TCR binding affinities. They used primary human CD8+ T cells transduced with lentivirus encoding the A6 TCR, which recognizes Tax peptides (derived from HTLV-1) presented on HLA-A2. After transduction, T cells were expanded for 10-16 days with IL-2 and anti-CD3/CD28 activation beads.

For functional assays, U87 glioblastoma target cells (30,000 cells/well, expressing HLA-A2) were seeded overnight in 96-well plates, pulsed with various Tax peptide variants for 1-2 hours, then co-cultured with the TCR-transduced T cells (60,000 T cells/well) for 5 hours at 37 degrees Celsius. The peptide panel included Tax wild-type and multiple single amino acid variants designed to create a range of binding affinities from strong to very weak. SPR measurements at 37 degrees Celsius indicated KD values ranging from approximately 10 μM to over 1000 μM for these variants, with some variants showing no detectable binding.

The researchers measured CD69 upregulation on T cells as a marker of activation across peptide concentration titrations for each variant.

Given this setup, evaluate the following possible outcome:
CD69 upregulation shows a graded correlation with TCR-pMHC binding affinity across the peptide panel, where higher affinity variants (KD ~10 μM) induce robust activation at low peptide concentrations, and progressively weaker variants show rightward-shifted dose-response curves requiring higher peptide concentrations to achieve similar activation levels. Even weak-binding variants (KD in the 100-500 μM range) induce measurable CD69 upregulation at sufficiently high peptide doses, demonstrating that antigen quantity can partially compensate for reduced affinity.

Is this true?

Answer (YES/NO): NO